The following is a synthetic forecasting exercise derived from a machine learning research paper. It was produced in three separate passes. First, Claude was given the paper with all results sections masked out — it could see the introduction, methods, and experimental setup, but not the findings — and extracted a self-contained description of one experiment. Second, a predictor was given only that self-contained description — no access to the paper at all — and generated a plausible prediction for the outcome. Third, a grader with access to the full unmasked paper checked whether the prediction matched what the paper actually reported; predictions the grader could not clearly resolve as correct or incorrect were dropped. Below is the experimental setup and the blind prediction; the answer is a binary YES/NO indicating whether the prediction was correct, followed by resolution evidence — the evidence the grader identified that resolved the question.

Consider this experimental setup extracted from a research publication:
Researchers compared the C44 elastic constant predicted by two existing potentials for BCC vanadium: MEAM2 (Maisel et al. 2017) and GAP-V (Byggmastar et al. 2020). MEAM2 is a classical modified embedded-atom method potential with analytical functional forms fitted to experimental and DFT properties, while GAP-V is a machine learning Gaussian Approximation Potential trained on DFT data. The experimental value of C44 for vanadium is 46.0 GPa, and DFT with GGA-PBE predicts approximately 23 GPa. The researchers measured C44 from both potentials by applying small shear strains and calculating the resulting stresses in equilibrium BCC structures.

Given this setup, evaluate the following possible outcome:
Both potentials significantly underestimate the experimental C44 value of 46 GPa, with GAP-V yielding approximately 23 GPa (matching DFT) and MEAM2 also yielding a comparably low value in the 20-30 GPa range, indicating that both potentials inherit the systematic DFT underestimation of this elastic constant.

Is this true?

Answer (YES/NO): NO